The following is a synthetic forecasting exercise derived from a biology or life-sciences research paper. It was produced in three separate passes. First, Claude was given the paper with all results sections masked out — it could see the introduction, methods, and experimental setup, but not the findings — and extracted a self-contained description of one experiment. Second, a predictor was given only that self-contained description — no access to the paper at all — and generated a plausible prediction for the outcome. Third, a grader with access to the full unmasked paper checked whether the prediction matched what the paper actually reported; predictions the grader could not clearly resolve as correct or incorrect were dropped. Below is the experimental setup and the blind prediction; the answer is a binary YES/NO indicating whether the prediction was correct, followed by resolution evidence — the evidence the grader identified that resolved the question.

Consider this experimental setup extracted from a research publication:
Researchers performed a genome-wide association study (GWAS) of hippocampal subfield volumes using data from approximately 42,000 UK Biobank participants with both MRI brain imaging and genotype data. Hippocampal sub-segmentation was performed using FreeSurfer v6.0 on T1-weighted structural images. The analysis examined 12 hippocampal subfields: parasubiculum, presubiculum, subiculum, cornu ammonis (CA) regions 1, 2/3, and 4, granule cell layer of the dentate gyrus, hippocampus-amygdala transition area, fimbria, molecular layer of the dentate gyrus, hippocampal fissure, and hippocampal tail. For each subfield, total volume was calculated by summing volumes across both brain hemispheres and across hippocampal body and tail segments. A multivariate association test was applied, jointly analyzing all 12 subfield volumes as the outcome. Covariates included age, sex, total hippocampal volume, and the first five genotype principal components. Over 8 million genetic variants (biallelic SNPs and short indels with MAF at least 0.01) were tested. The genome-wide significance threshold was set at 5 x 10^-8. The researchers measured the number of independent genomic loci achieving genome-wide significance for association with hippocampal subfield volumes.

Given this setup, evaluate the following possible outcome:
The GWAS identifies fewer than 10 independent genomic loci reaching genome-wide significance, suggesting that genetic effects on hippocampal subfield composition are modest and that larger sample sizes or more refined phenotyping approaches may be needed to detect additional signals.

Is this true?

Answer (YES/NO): NO